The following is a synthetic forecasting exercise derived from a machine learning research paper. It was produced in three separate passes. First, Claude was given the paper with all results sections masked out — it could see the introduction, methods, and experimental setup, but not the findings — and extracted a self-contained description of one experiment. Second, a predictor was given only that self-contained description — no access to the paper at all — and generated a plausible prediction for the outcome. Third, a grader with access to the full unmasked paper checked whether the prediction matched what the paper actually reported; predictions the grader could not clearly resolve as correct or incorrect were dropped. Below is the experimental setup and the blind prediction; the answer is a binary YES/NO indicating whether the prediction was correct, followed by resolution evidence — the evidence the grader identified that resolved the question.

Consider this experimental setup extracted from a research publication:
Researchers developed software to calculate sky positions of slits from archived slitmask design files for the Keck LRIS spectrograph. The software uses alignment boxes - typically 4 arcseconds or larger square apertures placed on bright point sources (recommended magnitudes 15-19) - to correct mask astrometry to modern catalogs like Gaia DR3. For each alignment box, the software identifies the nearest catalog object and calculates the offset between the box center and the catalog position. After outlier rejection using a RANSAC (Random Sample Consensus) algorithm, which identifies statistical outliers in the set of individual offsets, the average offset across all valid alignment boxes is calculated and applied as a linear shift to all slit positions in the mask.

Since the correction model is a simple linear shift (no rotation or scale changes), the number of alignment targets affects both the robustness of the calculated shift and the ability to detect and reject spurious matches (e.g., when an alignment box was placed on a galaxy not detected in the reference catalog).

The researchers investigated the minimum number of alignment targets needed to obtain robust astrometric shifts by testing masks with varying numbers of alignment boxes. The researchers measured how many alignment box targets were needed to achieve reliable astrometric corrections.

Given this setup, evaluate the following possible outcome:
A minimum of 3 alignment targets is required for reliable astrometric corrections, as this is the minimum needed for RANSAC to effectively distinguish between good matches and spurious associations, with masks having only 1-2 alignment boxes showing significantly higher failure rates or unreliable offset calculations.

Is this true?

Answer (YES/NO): NO